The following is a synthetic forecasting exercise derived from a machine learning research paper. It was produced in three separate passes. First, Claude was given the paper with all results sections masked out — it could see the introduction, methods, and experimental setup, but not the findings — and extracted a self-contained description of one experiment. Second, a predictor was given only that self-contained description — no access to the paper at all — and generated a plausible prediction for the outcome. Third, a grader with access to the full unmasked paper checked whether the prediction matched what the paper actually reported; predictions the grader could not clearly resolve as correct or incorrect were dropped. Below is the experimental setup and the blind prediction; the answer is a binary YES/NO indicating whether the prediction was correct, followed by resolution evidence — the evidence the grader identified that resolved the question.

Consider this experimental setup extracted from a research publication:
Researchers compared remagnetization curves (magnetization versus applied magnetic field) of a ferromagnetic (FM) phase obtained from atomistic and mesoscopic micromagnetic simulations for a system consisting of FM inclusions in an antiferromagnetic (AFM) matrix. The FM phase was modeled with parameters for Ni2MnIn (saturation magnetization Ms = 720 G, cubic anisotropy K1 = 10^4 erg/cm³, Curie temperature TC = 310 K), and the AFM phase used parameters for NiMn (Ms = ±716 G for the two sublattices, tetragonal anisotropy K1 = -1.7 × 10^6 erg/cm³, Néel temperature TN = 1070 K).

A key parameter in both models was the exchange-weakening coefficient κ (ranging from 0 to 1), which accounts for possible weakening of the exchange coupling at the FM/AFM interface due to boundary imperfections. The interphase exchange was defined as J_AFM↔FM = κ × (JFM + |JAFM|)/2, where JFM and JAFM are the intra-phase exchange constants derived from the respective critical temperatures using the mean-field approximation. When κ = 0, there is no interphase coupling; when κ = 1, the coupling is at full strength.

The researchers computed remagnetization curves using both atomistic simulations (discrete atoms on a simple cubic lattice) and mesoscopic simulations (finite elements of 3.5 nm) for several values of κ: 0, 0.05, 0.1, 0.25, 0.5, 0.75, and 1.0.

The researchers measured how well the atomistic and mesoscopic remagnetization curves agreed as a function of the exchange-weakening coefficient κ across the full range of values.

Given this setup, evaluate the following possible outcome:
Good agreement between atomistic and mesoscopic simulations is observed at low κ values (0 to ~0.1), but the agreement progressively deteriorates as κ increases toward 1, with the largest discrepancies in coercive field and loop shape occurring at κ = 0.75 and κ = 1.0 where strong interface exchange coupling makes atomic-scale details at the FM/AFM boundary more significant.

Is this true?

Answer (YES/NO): NO